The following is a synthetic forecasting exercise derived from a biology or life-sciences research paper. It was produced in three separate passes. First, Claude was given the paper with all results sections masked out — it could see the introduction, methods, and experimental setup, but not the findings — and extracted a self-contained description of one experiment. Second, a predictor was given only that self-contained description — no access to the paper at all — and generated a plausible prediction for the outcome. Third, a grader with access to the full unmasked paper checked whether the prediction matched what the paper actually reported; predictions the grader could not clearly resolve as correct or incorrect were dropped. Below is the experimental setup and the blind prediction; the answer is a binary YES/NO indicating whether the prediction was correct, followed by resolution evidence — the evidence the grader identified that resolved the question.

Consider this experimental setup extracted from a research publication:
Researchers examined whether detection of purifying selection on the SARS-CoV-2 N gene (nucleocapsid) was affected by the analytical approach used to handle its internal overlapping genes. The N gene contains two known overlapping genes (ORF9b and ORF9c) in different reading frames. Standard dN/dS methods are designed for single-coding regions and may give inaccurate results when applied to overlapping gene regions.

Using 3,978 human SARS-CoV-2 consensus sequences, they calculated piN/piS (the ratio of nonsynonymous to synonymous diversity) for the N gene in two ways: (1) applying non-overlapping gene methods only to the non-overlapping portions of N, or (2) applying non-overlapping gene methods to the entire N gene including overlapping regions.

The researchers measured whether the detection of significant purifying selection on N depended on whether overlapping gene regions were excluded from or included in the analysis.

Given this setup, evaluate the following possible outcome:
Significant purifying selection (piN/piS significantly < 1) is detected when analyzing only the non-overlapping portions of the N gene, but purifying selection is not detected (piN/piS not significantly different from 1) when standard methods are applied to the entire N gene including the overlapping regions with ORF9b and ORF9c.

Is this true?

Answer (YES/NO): YES